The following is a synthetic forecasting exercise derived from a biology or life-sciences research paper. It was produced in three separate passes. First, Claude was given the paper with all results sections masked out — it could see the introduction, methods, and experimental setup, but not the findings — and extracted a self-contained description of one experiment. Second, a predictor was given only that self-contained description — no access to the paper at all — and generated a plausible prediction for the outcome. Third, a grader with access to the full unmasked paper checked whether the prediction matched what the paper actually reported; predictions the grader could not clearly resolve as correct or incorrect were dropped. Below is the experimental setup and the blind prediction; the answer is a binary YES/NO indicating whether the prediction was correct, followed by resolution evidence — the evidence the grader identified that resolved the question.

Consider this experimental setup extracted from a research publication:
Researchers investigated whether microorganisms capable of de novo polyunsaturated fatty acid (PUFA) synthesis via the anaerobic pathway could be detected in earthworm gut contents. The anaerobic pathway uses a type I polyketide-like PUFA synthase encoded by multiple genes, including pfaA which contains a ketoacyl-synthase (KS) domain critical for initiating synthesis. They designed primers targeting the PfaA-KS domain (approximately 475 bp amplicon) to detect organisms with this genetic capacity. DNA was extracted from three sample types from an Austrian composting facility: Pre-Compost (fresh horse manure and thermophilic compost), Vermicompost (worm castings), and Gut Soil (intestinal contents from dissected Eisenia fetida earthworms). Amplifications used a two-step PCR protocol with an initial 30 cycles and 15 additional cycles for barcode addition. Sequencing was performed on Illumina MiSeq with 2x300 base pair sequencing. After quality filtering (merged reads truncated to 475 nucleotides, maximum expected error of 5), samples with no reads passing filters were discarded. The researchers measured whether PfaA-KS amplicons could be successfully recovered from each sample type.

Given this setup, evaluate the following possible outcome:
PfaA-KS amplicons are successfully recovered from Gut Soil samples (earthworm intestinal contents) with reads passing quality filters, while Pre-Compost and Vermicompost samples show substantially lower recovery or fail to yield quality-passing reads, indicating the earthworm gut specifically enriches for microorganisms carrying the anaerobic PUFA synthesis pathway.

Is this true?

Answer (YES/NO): NO